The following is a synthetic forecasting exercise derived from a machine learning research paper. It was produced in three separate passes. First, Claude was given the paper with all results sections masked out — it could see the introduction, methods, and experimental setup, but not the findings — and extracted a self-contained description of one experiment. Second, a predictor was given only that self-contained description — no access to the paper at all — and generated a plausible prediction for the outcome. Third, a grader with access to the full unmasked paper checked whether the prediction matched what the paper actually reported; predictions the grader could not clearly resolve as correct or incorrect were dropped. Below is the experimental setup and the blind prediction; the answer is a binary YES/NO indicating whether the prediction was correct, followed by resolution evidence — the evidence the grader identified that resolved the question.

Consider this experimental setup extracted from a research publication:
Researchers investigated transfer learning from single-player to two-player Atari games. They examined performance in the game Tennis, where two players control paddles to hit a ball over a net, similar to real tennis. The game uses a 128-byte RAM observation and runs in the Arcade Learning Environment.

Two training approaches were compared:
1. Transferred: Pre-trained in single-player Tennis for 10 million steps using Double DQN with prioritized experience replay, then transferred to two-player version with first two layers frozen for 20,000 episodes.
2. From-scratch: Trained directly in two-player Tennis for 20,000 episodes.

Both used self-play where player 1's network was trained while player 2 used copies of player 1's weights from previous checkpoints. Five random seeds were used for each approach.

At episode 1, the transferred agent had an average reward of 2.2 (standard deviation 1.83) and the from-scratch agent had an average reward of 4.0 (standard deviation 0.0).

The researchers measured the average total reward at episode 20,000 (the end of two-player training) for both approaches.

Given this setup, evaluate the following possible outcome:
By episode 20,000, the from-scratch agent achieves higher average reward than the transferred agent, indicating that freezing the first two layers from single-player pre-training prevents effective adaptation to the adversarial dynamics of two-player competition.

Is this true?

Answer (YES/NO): NO